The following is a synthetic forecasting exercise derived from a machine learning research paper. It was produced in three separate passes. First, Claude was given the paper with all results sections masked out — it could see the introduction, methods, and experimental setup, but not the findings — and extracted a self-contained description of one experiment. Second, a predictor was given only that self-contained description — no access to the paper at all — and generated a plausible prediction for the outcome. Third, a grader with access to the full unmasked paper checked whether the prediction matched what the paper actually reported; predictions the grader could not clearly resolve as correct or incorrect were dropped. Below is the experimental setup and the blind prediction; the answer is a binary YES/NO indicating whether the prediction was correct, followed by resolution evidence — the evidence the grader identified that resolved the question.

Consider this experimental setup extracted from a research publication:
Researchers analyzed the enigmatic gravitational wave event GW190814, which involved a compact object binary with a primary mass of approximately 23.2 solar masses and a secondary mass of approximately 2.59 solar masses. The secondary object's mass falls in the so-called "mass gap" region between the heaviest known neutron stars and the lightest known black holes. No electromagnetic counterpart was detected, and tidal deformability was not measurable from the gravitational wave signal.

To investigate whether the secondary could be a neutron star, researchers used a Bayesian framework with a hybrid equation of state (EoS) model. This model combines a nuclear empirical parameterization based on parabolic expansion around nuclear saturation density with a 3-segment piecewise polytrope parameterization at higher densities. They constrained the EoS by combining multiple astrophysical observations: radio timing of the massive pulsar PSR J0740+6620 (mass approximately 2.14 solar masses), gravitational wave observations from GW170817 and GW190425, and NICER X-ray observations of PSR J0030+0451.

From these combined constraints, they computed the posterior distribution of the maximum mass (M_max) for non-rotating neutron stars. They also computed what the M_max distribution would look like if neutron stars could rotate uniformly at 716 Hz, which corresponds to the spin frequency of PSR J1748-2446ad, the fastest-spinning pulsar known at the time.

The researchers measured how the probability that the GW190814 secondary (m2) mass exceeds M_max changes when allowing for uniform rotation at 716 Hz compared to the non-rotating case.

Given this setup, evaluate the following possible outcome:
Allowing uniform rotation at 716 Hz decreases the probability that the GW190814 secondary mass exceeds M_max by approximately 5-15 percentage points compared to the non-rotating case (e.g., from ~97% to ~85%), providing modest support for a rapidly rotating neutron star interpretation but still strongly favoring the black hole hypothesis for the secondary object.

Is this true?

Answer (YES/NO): YES